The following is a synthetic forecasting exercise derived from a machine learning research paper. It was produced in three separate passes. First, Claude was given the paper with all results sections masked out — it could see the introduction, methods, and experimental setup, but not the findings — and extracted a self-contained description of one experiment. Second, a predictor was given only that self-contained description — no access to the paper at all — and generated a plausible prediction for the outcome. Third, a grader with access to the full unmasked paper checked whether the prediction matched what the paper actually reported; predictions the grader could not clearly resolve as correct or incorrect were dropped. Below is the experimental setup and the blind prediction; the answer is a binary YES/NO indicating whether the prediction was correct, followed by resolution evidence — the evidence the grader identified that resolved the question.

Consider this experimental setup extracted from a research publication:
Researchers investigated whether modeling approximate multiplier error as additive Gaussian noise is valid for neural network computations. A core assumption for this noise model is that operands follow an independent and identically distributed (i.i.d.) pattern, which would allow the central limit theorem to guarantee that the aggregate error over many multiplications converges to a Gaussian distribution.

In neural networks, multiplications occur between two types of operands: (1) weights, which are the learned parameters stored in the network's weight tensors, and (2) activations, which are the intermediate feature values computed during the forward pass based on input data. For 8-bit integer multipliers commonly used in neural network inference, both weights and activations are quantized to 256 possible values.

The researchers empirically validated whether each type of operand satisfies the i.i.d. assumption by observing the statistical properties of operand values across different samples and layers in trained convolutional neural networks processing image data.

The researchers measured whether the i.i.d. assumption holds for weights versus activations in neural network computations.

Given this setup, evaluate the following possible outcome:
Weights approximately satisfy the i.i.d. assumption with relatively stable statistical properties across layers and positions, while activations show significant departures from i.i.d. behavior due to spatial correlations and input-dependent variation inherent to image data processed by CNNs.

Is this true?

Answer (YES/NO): YES